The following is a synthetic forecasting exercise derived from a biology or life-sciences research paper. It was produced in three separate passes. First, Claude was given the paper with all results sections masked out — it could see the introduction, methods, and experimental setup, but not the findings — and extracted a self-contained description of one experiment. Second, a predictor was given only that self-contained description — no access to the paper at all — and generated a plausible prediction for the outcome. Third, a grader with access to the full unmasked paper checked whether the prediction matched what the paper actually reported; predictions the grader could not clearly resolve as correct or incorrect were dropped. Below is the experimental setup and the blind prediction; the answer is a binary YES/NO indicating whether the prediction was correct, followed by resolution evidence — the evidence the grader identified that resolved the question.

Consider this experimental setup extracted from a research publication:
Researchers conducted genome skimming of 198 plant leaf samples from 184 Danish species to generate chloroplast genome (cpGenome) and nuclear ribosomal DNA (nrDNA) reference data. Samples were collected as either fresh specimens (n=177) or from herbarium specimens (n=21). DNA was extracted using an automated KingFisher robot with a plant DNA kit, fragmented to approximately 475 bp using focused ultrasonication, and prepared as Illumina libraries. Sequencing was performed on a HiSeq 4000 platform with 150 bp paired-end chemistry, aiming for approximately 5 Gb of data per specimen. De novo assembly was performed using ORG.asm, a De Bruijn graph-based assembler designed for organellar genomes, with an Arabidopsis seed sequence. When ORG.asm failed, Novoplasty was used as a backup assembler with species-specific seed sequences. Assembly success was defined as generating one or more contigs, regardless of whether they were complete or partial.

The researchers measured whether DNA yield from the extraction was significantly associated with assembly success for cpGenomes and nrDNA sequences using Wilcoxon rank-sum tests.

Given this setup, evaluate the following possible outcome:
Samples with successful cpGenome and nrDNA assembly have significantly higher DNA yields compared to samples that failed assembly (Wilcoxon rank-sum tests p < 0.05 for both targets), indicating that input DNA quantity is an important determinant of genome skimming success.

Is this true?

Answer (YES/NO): NO